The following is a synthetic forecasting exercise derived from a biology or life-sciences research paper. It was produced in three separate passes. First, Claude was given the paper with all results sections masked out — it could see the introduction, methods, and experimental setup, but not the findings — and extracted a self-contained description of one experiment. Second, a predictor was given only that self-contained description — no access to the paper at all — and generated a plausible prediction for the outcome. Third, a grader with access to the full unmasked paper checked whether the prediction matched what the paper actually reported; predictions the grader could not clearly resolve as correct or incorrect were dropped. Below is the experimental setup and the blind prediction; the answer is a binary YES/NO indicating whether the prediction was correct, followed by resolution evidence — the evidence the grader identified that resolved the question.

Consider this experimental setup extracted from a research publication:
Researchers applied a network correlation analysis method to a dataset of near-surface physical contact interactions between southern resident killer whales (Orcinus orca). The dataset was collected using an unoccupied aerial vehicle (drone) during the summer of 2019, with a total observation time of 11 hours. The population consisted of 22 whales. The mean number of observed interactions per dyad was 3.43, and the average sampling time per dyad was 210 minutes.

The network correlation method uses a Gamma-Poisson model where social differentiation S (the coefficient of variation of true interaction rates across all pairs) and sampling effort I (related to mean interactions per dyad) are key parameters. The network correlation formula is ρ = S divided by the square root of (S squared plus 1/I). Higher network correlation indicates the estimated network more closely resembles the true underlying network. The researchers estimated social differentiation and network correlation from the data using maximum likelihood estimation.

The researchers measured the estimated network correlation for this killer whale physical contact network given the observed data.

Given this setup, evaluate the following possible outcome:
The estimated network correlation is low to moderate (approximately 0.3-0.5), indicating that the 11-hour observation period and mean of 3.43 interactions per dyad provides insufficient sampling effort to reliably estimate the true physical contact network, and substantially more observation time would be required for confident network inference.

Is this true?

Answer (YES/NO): NO